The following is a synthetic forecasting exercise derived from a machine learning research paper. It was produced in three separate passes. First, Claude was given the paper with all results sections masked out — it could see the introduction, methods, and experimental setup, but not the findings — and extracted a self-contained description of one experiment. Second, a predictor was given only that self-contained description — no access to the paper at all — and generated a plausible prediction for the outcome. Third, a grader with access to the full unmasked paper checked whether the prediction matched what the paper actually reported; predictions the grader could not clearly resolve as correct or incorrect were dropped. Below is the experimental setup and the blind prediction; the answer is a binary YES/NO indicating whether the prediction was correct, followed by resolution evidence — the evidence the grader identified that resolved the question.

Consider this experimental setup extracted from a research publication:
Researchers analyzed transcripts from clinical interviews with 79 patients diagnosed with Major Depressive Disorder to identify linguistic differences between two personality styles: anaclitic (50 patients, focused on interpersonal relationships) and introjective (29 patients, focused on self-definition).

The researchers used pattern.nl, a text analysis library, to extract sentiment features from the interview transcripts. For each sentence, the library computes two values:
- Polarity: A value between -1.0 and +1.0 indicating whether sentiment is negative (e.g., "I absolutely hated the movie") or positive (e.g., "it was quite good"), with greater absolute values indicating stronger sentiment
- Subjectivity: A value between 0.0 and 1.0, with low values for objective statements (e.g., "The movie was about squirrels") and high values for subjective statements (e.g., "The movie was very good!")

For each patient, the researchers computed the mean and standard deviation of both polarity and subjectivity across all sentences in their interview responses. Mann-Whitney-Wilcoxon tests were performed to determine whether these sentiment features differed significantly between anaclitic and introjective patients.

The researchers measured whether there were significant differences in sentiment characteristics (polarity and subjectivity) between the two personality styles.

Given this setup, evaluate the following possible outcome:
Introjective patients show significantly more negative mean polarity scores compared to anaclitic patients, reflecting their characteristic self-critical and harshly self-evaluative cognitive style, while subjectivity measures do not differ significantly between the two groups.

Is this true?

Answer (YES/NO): NO